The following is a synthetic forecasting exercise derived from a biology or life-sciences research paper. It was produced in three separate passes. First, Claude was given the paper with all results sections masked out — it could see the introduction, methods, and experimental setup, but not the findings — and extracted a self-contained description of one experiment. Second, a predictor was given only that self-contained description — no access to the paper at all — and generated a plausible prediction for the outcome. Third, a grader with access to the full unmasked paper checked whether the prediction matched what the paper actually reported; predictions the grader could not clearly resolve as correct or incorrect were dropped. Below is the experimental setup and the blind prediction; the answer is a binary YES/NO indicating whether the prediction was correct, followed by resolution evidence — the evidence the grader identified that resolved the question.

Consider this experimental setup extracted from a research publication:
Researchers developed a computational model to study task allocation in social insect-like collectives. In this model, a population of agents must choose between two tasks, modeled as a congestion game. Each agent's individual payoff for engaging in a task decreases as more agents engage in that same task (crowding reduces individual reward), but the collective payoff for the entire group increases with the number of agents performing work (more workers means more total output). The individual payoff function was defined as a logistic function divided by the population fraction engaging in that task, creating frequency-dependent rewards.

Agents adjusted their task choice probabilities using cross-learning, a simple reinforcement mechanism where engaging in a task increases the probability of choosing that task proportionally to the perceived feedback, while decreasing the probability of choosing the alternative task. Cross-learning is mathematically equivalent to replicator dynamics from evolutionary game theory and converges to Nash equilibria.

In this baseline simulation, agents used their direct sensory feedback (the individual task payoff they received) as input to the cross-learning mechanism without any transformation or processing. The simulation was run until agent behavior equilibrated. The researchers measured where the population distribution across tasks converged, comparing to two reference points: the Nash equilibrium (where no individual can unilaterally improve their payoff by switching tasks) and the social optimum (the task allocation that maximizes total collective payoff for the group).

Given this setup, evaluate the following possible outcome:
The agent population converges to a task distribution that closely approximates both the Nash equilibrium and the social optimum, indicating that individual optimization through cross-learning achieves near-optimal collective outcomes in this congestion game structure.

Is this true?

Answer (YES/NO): NO